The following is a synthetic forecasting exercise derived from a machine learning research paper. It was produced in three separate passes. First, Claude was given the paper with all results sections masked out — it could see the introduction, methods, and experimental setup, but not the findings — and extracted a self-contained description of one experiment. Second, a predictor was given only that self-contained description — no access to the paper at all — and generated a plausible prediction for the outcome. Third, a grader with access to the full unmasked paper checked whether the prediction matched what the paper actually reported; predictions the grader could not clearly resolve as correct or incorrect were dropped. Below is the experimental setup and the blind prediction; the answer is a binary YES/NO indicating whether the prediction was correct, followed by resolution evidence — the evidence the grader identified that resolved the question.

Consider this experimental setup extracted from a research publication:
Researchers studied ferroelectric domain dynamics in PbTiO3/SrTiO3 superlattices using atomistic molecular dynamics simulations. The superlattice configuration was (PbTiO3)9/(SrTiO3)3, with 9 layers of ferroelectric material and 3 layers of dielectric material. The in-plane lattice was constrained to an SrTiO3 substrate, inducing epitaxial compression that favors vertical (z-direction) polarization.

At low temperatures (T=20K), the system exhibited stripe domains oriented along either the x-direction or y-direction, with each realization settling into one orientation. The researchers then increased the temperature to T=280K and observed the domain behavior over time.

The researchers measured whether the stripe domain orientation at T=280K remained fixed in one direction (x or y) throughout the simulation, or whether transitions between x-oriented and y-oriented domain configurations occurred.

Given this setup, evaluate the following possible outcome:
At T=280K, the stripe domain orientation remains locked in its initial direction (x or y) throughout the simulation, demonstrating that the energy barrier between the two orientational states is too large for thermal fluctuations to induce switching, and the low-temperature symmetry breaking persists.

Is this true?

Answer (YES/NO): NO